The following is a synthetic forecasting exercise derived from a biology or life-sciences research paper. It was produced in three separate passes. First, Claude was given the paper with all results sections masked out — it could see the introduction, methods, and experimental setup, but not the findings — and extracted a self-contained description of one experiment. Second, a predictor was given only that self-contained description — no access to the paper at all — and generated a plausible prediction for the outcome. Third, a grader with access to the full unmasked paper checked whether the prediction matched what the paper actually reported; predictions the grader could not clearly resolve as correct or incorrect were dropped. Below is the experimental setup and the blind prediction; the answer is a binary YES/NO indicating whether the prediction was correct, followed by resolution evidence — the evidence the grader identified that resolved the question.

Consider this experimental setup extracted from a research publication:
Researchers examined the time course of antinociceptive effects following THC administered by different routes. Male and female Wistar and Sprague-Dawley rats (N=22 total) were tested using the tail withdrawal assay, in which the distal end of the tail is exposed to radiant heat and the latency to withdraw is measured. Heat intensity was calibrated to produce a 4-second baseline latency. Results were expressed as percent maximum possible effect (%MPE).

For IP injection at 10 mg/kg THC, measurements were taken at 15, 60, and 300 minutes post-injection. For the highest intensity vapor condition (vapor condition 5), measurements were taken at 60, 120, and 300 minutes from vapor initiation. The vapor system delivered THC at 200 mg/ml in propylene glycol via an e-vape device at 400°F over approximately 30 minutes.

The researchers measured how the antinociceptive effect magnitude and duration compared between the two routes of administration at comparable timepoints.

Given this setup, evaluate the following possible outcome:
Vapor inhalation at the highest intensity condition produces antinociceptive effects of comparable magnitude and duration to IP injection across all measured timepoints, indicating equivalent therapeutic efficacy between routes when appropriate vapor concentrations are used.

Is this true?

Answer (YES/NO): NO